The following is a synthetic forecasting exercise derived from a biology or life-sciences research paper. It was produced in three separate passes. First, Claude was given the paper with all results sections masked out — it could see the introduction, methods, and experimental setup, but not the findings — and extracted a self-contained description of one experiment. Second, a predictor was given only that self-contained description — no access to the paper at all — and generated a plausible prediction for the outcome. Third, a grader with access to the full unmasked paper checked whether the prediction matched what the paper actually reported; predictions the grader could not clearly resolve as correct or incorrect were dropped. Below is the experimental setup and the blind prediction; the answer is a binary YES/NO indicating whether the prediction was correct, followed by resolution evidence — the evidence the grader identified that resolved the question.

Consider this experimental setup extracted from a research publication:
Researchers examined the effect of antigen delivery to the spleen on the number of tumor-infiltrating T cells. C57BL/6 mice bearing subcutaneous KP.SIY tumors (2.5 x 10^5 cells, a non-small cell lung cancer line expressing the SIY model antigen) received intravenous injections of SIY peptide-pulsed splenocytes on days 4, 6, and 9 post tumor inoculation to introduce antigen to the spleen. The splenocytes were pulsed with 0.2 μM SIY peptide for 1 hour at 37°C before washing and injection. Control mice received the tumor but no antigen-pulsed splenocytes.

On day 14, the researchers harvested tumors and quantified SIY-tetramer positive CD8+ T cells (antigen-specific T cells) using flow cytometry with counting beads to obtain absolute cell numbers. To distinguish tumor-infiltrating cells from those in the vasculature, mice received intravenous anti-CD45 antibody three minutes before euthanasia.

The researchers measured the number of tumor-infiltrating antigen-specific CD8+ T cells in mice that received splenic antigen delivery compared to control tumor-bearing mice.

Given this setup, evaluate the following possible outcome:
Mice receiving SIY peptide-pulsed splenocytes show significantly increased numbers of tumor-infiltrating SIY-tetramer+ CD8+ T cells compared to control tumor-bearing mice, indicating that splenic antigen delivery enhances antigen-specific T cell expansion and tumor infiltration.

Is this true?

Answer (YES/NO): NO